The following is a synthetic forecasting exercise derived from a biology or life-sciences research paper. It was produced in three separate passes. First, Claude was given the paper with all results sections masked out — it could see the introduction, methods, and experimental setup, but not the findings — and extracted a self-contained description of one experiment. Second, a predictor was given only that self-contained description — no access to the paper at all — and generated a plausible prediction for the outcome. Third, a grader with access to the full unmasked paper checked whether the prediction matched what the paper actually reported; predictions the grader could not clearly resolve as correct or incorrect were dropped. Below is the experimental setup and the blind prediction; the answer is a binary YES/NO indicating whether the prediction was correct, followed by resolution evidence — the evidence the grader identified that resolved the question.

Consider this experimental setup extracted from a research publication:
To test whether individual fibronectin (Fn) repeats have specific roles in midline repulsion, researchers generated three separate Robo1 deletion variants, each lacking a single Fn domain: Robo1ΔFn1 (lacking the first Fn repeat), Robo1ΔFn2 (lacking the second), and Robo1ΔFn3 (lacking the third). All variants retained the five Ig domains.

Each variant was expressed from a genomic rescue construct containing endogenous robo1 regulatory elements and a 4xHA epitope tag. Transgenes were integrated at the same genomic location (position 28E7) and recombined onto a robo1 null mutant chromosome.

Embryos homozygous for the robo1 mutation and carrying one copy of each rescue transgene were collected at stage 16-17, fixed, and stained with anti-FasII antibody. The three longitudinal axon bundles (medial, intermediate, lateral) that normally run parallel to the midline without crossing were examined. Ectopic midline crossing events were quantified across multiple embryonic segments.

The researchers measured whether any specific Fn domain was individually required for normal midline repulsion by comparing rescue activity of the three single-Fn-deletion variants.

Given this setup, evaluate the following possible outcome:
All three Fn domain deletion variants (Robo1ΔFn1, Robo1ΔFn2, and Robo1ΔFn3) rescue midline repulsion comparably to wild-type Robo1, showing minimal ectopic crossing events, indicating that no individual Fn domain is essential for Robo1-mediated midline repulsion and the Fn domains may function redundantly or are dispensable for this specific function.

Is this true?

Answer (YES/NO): YES